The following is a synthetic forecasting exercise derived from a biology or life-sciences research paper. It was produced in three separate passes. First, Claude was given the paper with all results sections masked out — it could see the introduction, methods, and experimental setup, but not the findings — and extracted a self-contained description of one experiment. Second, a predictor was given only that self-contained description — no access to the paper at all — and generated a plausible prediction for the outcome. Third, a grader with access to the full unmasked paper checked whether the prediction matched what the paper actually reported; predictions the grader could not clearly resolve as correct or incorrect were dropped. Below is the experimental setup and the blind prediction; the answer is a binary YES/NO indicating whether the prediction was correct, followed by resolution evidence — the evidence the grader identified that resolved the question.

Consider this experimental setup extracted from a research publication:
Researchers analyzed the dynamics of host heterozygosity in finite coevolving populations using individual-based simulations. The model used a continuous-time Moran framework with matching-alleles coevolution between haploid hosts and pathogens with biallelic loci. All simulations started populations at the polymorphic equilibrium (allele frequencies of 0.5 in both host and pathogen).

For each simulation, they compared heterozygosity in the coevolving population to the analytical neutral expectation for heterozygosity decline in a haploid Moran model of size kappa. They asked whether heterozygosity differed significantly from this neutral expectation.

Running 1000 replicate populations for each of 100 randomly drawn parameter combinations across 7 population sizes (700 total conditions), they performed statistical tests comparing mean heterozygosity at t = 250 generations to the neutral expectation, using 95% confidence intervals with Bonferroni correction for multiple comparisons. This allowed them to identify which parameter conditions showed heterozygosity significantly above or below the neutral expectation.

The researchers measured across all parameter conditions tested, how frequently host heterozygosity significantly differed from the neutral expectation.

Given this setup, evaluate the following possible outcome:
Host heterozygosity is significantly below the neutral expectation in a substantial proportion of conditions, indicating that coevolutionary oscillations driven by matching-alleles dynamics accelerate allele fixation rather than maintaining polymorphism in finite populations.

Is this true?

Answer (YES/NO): NO